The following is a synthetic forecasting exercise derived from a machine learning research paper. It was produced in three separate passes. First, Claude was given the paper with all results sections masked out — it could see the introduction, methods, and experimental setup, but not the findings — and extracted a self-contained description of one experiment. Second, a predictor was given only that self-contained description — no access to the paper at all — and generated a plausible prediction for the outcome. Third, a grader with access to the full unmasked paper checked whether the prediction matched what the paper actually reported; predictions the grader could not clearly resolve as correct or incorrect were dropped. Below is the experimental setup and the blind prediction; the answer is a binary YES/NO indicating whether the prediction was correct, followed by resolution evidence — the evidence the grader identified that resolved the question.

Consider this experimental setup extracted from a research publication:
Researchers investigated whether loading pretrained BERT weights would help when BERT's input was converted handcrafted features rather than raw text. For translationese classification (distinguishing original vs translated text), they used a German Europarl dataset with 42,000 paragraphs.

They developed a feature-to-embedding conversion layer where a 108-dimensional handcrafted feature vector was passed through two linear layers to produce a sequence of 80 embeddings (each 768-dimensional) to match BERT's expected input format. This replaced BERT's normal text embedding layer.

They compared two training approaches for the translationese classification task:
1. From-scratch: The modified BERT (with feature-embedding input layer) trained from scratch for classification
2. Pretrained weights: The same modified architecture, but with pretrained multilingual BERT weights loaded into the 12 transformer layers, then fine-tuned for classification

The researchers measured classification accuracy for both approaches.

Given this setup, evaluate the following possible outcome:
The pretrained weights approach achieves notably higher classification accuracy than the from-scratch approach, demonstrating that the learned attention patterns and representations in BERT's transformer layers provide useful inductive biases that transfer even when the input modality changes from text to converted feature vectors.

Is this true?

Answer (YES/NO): NO